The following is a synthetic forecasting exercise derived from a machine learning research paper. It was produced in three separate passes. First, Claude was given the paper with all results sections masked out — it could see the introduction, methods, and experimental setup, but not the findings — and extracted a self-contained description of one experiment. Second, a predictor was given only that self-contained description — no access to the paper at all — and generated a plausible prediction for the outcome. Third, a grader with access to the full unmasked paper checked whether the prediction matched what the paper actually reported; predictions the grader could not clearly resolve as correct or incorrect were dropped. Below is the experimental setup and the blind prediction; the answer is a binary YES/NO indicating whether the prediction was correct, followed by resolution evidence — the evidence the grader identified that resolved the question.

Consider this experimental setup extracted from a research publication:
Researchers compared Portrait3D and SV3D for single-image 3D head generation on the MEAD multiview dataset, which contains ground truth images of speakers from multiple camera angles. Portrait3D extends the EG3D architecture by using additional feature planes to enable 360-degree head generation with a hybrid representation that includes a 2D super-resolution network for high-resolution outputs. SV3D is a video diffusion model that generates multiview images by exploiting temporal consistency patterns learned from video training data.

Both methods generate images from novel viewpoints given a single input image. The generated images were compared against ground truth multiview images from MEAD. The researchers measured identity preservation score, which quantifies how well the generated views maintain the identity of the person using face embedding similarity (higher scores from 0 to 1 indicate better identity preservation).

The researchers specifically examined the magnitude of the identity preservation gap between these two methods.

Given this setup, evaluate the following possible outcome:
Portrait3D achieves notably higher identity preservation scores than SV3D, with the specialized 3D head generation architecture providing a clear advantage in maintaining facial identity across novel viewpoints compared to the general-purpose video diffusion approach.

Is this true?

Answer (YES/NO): NO